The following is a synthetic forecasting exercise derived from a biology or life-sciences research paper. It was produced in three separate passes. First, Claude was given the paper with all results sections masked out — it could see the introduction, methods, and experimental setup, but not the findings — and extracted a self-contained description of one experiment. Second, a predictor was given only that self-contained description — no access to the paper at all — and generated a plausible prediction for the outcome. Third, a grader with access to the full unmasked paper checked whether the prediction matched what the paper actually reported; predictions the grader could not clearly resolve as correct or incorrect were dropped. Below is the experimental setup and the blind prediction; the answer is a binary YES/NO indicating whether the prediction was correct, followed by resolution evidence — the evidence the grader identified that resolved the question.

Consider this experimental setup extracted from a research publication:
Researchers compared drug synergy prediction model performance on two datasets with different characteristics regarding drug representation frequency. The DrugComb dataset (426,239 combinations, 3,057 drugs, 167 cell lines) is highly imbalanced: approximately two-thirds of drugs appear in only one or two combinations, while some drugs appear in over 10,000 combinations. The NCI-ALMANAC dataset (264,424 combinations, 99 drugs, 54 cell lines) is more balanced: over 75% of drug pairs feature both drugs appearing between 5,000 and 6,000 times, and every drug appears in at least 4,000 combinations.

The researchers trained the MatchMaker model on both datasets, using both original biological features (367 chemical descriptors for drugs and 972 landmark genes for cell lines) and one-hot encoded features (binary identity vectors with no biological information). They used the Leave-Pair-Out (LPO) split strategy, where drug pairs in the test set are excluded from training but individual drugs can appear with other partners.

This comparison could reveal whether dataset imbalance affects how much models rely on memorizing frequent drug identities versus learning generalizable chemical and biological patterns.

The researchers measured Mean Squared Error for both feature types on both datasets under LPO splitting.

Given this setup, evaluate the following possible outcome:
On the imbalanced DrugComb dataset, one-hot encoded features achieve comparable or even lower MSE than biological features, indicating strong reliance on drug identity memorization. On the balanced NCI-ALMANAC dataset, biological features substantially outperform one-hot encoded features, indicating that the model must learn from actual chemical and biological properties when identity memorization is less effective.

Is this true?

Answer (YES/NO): NO